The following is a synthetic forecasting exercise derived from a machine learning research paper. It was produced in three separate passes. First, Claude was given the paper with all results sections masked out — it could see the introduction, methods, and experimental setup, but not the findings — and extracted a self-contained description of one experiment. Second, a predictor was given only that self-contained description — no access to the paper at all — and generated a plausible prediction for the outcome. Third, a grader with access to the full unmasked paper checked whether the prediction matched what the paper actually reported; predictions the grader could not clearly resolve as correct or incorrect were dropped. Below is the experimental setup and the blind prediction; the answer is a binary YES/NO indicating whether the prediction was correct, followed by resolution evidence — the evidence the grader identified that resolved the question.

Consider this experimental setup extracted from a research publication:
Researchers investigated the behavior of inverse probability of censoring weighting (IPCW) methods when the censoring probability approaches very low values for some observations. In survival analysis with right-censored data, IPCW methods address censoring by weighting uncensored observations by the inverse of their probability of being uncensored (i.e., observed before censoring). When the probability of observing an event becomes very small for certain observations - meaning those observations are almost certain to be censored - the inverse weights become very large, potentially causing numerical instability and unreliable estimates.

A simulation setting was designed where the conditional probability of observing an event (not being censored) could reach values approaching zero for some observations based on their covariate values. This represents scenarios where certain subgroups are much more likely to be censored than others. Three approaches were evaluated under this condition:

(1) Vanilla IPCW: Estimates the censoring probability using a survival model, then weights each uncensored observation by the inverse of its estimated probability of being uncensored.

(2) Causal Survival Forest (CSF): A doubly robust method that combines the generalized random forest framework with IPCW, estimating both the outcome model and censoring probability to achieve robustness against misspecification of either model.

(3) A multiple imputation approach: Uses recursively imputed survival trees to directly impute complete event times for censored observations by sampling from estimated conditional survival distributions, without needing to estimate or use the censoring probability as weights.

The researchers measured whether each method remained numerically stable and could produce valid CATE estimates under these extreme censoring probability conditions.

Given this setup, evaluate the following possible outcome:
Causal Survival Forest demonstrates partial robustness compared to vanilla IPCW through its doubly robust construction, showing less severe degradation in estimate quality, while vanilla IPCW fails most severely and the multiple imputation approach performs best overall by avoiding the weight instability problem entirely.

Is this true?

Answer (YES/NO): NO